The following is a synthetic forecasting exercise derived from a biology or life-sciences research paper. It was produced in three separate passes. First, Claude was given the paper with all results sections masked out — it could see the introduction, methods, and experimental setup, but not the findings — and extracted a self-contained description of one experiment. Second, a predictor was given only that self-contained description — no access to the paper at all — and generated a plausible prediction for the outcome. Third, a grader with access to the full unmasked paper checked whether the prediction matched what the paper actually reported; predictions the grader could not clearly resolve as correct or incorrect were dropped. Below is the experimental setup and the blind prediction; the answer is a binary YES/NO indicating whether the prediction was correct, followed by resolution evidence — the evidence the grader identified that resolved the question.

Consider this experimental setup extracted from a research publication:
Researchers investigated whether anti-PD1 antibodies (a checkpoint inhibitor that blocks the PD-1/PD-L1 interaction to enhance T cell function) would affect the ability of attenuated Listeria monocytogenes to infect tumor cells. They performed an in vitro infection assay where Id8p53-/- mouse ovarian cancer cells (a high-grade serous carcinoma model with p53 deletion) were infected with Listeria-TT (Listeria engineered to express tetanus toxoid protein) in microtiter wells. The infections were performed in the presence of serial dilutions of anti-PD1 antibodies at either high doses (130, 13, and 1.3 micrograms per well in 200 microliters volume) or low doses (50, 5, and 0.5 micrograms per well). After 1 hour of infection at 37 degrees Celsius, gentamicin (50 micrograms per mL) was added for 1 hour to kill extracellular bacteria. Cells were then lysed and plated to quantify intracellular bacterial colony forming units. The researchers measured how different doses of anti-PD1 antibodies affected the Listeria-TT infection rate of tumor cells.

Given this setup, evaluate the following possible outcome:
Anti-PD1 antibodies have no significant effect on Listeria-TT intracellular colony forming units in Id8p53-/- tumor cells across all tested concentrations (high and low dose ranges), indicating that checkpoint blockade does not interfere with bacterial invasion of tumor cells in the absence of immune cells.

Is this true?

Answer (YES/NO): YES